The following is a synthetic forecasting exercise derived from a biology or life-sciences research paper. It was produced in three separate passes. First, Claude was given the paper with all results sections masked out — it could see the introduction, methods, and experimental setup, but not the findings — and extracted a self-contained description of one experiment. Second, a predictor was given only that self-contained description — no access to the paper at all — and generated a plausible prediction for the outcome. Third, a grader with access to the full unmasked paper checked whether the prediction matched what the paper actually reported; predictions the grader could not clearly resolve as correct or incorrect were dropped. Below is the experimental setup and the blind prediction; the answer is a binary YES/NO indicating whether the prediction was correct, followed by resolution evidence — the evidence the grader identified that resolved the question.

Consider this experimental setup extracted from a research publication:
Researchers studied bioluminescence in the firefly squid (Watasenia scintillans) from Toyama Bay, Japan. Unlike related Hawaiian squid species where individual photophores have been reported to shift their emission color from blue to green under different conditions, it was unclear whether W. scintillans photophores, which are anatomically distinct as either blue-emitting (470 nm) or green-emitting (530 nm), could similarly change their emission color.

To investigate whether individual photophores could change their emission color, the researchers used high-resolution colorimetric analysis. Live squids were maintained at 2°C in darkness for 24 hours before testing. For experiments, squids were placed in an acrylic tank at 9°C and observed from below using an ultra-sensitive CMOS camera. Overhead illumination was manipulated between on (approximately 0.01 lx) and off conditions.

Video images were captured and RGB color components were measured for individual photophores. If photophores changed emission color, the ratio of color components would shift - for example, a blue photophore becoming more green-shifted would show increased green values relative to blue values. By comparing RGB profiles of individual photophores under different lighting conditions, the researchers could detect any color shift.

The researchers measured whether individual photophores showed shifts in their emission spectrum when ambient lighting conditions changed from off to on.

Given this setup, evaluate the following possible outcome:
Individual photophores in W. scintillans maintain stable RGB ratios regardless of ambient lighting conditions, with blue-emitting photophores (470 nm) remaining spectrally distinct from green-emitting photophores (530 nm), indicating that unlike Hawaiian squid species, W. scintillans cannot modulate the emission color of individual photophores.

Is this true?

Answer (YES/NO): YES